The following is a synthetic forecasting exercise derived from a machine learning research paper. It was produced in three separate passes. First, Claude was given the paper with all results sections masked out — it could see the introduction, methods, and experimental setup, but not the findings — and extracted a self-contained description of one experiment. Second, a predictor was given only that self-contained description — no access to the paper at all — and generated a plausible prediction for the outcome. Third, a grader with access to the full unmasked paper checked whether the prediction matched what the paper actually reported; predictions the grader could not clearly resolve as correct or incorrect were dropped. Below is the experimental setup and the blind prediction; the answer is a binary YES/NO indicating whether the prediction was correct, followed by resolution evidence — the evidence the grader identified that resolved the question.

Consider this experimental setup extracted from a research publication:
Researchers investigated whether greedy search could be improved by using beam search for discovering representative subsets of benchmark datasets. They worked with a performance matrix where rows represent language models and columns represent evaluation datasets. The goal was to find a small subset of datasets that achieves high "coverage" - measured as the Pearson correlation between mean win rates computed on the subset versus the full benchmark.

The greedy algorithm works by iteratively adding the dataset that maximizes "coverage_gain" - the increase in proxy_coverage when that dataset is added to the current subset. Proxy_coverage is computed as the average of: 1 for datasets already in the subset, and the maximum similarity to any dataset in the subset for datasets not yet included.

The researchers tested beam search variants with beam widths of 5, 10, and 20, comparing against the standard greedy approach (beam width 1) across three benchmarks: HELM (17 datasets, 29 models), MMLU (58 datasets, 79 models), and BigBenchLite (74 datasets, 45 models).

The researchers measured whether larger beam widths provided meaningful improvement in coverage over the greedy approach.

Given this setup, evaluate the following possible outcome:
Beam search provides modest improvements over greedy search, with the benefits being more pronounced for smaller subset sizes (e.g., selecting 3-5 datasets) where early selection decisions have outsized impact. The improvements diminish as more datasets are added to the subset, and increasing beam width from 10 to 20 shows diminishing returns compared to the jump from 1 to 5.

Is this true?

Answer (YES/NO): NO